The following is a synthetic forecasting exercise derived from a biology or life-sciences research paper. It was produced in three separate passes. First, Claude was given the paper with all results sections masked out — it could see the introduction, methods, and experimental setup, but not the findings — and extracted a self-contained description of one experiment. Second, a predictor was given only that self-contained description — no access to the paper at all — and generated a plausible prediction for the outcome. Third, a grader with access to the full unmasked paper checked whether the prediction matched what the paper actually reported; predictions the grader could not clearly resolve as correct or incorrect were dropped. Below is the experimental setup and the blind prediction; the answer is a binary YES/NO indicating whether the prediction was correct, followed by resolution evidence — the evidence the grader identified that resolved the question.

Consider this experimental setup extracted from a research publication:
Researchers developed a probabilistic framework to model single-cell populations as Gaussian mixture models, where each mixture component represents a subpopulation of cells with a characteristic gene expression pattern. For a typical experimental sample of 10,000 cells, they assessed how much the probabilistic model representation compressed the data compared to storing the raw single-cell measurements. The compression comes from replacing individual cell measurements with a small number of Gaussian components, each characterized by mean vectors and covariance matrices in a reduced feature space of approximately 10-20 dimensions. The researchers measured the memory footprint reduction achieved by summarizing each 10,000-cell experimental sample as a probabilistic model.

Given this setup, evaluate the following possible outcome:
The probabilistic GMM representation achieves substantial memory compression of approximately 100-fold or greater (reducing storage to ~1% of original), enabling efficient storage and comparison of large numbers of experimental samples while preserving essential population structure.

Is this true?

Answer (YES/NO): NO